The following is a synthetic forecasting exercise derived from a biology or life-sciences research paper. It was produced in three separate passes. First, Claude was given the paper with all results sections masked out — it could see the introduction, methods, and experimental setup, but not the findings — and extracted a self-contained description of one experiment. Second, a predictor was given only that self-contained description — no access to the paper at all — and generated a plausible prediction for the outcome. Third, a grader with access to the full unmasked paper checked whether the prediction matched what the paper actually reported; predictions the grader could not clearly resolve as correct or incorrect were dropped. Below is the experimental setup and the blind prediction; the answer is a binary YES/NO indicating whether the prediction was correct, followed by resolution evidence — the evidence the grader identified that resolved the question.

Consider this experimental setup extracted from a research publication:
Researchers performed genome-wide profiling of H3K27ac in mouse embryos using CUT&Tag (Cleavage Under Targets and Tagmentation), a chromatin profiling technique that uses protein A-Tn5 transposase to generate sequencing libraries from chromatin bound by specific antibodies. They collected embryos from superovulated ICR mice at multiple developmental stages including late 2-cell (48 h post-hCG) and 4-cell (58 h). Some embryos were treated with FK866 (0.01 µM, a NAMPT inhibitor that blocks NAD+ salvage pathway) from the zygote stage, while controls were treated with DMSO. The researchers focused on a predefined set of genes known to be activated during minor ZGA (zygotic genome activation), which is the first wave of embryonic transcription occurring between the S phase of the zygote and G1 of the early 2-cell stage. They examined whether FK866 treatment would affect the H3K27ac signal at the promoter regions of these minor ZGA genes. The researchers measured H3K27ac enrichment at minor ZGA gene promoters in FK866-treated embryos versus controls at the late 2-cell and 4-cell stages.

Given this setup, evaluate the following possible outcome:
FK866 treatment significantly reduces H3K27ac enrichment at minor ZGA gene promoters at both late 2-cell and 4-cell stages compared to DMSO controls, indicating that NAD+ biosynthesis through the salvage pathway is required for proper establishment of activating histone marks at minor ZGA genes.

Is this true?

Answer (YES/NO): NO